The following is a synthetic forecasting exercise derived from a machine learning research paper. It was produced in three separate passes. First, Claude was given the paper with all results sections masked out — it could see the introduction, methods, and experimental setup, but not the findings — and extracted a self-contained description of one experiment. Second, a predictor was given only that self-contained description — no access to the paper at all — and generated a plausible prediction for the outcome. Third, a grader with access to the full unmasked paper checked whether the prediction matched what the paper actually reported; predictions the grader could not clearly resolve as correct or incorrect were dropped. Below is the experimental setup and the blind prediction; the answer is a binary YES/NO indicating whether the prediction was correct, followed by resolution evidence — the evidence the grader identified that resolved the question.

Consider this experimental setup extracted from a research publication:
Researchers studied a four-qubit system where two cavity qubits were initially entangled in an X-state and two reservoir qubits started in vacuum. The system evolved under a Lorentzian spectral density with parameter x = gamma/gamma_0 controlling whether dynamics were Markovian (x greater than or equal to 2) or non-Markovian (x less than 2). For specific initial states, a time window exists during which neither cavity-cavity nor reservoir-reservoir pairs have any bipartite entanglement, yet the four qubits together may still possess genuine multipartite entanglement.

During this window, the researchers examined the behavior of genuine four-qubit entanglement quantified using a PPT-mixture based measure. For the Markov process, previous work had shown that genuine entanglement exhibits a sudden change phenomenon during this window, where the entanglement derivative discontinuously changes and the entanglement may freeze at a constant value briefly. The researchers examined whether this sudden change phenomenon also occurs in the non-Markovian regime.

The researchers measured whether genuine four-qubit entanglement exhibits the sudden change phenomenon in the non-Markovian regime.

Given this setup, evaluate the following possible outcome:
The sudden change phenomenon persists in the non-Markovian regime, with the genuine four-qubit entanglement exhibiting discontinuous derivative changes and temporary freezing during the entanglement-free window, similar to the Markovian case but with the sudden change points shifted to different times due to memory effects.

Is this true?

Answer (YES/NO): YES